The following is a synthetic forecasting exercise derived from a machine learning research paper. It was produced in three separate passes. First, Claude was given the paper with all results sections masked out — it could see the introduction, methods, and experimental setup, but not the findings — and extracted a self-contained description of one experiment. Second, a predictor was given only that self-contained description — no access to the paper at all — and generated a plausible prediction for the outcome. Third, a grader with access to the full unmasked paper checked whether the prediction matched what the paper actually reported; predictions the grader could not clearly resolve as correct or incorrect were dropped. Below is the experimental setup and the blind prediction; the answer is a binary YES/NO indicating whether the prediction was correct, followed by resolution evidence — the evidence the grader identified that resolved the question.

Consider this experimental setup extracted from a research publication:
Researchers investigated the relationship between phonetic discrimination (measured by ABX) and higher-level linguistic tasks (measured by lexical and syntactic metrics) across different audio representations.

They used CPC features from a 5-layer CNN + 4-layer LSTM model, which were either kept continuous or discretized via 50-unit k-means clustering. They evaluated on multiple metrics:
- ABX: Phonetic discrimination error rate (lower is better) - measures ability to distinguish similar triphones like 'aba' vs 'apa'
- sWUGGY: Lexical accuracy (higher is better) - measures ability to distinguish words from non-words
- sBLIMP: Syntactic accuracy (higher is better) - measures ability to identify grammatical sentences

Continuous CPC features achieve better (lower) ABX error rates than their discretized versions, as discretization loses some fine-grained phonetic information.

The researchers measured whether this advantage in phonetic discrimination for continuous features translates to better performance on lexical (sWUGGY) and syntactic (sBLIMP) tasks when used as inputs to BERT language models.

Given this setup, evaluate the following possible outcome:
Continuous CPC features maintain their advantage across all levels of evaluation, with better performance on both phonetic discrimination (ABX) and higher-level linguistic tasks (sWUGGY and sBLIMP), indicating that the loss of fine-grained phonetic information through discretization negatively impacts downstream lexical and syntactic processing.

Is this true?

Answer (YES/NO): NO